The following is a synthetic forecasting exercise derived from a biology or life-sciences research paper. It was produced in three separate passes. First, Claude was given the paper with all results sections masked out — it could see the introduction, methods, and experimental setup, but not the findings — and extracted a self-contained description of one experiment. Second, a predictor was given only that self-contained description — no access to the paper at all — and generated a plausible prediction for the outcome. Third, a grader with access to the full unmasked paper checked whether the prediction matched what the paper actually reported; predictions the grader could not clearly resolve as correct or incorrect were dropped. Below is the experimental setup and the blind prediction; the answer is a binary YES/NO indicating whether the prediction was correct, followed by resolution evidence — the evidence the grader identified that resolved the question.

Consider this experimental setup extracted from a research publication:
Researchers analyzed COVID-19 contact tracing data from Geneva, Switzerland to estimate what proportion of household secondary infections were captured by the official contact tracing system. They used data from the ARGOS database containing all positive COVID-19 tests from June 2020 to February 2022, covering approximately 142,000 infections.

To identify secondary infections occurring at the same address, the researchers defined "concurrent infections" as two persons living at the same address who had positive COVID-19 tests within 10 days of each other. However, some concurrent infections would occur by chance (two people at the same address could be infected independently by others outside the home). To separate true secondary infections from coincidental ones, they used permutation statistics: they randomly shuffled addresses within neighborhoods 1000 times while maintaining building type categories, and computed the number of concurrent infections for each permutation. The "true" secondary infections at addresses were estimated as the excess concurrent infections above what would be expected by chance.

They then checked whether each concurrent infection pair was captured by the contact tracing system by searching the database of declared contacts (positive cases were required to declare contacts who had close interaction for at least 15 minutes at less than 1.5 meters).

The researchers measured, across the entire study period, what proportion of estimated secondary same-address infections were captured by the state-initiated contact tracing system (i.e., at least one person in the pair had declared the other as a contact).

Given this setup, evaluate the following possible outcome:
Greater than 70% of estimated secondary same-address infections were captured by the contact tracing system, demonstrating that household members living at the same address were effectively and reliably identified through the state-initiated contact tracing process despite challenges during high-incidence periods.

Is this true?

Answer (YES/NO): NO